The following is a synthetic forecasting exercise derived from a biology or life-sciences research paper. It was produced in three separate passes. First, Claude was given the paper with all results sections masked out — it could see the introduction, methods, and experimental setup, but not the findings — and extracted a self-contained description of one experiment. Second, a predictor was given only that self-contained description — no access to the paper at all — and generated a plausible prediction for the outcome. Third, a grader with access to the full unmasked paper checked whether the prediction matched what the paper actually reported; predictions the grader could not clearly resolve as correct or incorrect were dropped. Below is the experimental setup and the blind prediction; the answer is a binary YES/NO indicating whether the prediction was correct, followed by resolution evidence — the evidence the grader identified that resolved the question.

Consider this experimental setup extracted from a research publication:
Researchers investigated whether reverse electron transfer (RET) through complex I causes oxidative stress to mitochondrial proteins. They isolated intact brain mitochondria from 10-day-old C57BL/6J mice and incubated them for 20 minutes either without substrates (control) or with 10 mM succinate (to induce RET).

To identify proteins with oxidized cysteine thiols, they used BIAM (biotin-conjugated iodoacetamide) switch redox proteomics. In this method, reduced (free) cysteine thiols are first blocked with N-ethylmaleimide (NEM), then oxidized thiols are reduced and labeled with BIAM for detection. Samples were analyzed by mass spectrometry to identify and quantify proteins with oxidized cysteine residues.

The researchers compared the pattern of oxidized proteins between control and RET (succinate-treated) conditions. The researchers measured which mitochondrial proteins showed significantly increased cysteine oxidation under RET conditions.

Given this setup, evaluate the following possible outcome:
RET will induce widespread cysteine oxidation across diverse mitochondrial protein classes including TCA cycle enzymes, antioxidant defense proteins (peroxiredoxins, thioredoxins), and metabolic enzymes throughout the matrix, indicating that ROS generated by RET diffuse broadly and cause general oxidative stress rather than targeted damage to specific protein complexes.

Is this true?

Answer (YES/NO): NO